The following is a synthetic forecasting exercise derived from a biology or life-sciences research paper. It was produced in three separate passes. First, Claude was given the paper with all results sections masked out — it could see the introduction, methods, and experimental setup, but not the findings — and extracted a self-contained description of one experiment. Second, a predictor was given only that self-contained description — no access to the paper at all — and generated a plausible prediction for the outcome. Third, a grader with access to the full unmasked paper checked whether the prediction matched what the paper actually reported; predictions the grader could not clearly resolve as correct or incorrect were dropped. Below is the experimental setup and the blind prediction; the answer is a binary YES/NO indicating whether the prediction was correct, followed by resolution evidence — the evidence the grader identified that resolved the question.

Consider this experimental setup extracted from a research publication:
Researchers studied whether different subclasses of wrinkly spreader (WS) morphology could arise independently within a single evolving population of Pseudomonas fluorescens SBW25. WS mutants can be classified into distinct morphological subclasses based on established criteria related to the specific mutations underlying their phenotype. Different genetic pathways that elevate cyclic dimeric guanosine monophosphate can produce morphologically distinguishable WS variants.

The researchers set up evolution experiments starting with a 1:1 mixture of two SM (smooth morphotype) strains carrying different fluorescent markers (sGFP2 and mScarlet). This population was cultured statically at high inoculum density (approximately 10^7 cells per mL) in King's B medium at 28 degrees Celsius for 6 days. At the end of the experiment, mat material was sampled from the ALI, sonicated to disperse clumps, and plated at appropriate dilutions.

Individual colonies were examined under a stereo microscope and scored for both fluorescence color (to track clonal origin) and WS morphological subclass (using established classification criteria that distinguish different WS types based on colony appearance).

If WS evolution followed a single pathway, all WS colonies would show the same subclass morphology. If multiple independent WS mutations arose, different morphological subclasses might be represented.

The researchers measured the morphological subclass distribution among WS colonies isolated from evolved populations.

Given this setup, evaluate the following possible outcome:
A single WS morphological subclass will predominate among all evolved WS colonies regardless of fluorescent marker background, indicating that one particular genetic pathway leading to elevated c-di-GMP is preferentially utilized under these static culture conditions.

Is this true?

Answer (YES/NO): NO